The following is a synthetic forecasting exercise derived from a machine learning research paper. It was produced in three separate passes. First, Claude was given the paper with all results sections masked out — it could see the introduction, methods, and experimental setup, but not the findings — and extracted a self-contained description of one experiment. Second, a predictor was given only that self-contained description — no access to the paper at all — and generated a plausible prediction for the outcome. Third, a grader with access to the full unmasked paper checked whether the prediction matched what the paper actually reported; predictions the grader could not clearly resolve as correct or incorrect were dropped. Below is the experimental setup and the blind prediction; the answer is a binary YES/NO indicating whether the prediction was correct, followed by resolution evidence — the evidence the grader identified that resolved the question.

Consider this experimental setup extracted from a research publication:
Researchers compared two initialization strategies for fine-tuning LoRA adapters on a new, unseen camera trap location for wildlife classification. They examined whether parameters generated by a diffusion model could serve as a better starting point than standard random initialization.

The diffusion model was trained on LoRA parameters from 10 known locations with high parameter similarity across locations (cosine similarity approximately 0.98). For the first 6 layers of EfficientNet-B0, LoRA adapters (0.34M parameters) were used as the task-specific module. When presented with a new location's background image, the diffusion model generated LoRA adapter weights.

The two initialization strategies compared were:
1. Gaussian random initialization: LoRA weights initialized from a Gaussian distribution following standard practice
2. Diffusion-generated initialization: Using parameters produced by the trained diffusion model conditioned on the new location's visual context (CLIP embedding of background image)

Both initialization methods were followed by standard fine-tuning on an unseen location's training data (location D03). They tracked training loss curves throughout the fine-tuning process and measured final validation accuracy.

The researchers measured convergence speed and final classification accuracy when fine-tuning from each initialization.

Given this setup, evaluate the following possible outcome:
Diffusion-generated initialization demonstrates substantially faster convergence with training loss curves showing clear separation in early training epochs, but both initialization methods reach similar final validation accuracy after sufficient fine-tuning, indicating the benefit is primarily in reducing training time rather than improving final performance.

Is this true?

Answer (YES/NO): NO